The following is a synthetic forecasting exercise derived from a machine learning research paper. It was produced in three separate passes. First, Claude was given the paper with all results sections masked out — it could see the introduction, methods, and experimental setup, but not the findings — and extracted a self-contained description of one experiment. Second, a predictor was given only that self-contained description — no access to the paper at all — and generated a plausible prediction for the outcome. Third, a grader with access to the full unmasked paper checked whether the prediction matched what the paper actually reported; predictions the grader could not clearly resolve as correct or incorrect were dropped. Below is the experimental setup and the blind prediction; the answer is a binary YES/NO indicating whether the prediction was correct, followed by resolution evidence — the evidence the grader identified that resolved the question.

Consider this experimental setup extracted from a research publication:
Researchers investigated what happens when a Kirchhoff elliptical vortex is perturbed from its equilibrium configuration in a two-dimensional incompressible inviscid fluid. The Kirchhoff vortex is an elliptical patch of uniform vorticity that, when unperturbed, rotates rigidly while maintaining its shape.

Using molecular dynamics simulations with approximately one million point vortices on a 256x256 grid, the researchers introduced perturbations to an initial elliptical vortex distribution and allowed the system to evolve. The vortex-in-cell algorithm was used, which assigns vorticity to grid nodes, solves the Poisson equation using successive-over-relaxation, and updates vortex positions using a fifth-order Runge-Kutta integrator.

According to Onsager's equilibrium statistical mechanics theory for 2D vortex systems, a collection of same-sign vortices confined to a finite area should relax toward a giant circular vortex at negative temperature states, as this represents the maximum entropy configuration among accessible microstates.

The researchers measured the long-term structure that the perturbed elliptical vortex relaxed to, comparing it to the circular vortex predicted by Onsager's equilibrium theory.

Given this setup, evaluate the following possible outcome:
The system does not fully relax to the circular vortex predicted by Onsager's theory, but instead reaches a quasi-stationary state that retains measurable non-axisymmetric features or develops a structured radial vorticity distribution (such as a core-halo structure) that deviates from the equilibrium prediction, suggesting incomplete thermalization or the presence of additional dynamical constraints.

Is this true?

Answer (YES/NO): YES